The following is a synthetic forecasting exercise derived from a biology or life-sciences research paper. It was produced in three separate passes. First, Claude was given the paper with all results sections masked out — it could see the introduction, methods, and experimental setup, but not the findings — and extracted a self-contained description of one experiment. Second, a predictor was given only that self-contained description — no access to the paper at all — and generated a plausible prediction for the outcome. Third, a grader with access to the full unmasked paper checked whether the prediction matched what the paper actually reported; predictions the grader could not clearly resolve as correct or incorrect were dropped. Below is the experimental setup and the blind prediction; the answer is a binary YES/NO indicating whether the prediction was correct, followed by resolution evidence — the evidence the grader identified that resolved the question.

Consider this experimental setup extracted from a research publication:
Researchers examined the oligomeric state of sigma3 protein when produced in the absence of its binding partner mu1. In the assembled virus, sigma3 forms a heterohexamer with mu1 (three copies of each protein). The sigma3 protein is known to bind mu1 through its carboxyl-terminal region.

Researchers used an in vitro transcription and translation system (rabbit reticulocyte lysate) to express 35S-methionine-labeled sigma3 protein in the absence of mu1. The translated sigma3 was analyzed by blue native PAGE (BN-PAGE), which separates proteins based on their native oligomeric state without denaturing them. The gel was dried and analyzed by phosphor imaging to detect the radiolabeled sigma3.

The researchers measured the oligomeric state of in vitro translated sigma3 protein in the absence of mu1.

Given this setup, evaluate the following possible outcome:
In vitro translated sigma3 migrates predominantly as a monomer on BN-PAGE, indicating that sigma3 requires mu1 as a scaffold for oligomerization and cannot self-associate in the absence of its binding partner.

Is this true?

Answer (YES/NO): NO